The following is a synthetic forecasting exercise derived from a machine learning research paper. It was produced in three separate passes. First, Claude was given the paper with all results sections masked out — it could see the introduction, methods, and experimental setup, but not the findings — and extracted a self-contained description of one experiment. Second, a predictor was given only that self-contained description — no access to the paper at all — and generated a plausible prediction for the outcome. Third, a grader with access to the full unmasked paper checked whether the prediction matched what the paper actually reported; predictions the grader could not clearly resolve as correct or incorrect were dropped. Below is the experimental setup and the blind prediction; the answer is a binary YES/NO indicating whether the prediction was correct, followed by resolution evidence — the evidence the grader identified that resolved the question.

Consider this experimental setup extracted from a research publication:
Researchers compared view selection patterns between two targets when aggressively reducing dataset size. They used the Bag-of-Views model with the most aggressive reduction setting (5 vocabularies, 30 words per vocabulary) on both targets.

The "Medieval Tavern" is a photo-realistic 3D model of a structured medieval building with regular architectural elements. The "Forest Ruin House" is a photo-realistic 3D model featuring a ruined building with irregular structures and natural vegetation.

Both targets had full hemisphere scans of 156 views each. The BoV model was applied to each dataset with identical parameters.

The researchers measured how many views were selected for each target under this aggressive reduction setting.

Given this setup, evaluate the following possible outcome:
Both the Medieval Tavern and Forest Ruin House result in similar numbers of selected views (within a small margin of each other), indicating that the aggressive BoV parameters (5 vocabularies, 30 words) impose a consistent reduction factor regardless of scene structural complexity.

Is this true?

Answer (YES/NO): NO